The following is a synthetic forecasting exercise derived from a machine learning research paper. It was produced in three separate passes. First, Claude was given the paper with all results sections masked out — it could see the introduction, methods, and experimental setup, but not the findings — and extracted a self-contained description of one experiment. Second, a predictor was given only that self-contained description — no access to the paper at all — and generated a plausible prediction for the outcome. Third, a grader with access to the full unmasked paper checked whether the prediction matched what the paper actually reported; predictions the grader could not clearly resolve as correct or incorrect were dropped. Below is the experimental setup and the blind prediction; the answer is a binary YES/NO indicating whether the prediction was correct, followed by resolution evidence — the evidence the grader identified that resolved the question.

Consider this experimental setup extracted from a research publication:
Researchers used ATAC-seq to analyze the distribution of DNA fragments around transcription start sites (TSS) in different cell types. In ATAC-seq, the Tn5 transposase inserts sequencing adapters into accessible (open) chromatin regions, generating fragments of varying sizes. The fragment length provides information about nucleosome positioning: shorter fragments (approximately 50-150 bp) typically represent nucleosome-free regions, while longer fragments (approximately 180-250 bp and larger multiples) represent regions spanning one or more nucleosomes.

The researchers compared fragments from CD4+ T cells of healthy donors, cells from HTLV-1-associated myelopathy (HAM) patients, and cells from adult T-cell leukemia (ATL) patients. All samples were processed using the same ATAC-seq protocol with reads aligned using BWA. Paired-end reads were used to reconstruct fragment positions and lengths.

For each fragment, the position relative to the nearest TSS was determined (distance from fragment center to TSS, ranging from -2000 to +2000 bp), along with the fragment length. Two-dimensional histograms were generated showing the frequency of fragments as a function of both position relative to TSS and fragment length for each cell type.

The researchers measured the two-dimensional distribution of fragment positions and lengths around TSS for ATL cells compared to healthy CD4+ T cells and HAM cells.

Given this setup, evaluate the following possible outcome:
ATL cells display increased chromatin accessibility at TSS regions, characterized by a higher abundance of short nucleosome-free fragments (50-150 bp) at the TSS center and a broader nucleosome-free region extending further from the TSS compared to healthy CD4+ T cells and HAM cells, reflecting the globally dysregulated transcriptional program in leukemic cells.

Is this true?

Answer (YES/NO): NO